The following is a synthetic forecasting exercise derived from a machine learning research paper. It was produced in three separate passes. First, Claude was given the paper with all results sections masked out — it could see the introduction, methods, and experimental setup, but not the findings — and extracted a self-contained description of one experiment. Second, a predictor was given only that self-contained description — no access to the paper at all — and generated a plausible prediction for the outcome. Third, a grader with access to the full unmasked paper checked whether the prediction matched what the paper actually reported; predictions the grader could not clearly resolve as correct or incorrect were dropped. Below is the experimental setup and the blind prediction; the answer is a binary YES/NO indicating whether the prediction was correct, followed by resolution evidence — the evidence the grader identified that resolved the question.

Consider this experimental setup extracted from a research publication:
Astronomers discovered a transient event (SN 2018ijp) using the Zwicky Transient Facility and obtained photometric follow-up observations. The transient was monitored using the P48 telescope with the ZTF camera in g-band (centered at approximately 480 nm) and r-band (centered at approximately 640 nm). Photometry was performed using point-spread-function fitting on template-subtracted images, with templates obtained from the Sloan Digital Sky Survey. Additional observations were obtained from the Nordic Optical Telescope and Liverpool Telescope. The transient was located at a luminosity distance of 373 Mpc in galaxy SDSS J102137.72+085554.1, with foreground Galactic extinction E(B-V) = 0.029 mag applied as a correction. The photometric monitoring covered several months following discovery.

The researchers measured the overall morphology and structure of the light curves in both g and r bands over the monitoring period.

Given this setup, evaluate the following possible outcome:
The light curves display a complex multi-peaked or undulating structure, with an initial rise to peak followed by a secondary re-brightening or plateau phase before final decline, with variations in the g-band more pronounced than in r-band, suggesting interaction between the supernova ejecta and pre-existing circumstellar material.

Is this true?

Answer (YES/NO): YES